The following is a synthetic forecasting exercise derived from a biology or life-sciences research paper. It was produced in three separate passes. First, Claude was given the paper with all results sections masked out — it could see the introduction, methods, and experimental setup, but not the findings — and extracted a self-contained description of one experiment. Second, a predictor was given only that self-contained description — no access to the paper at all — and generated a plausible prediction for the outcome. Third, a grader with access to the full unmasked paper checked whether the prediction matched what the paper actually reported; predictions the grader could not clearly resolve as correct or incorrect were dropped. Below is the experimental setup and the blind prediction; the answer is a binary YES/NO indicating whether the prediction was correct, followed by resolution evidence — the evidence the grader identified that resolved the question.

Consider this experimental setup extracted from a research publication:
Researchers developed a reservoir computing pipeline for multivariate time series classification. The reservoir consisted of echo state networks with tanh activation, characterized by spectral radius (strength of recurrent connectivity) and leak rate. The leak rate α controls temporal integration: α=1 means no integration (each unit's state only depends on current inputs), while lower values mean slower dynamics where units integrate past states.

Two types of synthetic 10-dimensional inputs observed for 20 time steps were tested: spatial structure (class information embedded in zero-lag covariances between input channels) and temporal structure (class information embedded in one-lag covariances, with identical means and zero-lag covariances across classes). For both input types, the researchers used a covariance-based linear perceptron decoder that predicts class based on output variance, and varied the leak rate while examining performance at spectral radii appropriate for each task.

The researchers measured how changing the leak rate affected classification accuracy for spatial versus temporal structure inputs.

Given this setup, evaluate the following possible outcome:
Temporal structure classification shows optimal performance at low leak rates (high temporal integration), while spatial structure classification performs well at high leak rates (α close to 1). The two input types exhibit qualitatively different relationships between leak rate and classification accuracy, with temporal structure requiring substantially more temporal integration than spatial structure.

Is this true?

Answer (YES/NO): NO